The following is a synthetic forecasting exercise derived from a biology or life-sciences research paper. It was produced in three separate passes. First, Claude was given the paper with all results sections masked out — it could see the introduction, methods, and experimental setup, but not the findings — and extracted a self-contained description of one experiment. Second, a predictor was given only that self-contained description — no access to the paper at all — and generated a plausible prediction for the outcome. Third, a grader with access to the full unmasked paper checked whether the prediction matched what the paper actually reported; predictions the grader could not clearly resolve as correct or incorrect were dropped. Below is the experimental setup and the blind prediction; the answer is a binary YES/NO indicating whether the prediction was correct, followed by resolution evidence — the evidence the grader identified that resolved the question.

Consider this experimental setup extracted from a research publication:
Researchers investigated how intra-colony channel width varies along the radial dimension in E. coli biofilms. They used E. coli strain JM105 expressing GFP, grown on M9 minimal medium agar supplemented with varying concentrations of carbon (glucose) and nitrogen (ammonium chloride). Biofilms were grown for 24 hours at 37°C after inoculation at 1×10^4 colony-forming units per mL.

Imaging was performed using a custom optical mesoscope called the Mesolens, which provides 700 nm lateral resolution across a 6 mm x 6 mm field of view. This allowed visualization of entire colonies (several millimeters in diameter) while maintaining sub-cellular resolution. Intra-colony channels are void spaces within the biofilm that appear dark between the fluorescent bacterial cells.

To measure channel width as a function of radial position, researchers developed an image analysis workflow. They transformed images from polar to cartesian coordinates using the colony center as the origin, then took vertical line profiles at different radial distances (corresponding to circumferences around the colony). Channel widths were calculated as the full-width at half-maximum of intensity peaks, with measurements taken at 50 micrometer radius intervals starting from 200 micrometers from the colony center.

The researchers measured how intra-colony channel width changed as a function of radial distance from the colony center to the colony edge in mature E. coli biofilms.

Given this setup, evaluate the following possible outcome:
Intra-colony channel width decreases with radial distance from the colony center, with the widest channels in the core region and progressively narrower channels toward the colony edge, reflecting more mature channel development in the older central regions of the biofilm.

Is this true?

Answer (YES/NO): NO